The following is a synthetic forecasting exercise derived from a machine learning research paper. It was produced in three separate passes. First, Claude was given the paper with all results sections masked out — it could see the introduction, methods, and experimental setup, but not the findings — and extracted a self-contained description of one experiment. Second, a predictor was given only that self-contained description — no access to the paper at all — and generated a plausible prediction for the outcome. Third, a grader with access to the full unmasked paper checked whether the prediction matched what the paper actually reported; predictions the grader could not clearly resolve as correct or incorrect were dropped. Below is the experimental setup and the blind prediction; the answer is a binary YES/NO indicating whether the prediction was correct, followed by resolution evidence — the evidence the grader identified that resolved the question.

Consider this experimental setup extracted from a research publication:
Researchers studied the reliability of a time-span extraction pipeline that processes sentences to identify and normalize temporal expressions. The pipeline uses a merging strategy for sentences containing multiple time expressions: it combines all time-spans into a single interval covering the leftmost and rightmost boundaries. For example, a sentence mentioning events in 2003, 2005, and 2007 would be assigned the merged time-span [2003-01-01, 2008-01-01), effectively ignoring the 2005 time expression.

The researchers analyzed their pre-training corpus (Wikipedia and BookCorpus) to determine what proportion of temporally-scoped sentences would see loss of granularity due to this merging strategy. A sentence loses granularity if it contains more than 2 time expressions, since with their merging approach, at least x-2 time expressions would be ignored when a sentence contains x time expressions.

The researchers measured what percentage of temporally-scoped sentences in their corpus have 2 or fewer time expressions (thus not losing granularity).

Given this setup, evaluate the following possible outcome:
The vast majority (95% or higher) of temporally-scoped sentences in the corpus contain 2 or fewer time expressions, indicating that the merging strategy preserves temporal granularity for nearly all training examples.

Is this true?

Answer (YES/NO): NO